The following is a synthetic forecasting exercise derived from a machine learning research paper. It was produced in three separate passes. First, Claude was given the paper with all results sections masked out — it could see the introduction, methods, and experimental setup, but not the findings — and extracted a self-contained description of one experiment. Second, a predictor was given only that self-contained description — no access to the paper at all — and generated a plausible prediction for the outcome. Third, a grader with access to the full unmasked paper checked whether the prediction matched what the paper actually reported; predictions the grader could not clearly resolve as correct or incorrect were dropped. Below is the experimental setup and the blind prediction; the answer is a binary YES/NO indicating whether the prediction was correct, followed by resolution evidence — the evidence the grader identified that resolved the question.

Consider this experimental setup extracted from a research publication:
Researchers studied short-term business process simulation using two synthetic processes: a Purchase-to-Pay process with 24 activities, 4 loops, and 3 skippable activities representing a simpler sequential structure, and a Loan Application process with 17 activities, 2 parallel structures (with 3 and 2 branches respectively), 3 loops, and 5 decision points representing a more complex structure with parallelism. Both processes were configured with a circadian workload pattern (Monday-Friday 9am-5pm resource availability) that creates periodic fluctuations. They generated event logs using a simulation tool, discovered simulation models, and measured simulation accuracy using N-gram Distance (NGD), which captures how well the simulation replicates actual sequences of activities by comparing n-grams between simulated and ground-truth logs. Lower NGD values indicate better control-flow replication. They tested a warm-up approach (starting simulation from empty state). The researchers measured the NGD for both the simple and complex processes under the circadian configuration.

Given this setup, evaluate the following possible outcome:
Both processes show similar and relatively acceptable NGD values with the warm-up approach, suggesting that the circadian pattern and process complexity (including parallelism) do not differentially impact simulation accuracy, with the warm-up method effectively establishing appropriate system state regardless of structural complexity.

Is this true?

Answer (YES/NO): NO